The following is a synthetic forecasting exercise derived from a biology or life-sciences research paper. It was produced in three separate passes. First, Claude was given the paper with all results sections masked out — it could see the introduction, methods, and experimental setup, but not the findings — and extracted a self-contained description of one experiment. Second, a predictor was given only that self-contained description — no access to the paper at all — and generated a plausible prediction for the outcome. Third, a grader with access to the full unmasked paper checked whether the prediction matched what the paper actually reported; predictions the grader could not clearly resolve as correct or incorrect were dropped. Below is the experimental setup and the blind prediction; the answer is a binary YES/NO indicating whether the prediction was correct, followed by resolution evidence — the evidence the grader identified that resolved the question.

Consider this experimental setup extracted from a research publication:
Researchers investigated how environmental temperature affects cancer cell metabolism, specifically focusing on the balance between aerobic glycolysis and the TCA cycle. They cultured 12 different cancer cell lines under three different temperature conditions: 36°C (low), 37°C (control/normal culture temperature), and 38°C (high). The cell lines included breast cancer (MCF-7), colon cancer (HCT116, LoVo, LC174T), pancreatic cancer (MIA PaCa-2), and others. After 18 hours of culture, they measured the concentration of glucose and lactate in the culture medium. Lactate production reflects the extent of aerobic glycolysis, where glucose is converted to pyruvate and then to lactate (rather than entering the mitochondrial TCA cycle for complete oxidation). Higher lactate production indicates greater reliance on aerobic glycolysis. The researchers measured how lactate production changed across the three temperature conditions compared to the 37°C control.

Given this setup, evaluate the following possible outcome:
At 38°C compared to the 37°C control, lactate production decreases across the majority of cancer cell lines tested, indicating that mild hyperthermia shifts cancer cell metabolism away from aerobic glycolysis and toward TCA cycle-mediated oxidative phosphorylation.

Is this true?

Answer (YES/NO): NO